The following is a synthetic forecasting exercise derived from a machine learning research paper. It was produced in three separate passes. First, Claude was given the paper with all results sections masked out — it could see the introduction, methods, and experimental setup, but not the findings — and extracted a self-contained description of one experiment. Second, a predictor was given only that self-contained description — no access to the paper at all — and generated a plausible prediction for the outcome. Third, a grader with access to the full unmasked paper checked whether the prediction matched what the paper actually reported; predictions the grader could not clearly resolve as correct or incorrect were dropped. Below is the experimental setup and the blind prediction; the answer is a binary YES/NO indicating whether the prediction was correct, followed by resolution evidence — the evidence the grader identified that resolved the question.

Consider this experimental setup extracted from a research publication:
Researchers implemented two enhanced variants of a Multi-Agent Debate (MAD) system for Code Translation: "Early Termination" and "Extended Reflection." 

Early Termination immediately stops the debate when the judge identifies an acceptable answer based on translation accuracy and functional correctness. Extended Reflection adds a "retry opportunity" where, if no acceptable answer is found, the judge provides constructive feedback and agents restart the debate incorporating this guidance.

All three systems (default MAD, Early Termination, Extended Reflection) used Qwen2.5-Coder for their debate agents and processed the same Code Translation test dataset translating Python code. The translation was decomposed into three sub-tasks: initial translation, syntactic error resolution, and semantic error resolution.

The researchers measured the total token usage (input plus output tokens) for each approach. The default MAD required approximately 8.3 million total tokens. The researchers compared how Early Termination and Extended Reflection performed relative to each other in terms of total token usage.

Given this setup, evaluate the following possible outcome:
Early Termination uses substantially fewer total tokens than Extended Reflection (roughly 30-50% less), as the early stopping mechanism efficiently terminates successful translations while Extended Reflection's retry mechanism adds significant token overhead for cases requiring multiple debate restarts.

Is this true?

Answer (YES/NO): NO